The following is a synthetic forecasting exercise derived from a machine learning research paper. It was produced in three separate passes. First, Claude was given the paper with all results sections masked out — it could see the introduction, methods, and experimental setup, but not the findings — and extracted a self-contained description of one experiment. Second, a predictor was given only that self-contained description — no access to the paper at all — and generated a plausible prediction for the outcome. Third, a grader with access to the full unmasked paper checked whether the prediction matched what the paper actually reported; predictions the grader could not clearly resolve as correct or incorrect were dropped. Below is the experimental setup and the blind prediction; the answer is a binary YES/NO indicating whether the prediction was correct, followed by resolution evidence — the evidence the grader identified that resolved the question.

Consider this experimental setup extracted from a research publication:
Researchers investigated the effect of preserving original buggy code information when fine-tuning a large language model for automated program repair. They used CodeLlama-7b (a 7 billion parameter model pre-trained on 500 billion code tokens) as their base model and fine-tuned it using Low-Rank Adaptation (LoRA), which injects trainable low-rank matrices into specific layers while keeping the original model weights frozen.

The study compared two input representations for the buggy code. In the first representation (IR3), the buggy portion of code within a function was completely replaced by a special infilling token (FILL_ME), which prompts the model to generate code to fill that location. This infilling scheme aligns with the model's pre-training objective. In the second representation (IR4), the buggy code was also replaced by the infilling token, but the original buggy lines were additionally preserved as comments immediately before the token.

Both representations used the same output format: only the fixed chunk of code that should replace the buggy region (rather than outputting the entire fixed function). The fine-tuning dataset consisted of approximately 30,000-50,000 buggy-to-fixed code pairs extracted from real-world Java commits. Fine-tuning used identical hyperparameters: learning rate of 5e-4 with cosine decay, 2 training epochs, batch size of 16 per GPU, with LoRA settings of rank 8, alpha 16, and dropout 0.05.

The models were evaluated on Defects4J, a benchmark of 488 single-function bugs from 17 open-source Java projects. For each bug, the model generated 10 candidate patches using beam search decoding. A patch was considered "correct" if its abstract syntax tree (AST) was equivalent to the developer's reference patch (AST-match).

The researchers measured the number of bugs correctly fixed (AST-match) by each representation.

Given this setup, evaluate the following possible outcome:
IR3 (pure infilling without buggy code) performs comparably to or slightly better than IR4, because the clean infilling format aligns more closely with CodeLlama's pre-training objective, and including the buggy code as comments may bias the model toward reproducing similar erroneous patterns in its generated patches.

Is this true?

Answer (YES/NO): NO